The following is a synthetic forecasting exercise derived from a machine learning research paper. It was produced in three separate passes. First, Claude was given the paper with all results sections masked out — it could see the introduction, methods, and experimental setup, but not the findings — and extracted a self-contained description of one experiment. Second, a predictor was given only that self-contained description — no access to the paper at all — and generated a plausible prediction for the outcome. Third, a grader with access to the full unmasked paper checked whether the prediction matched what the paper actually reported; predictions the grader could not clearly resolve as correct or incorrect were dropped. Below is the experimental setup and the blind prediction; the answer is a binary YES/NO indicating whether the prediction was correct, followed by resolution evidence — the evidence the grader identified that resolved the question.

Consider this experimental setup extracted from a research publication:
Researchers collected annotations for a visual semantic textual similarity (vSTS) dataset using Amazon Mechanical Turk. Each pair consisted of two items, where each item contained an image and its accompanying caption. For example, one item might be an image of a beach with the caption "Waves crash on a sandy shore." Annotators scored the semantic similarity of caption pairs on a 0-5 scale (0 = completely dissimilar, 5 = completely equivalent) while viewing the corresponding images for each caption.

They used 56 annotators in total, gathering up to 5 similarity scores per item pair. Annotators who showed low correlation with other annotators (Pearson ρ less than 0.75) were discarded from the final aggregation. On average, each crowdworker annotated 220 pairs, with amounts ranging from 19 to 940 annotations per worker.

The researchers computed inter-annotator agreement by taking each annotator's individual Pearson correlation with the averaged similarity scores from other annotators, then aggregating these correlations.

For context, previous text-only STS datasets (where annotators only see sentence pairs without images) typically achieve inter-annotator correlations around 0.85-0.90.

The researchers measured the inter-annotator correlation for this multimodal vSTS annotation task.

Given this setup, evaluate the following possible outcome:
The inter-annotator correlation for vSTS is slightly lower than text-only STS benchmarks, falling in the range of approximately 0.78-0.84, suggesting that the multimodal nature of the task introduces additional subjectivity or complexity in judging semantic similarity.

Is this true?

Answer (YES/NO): NO